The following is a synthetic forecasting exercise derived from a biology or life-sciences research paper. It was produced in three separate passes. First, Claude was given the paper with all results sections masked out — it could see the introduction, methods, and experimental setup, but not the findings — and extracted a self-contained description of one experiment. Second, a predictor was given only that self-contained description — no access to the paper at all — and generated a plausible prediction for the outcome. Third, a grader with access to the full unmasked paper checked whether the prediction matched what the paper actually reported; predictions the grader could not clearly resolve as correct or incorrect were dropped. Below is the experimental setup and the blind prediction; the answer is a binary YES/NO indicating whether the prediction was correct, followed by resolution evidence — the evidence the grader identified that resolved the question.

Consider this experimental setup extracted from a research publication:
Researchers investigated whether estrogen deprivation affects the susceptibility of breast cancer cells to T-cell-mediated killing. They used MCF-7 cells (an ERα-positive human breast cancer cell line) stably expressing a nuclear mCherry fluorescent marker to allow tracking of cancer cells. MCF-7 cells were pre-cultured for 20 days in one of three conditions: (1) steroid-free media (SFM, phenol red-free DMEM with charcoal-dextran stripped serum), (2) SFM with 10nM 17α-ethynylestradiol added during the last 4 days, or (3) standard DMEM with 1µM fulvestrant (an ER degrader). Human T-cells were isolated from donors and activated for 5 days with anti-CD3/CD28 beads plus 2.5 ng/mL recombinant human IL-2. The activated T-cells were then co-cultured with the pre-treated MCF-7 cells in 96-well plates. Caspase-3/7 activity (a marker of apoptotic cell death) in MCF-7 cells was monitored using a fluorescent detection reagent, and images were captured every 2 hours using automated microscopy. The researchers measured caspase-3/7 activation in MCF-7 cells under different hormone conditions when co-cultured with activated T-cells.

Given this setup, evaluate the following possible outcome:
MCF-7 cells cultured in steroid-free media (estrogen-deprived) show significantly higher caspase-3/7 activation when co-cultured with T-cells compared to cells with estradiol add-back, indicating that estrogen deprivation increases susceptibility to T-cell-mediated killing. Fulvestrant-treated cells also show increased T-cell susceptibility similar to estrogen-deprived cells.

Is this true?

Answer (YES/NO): NO